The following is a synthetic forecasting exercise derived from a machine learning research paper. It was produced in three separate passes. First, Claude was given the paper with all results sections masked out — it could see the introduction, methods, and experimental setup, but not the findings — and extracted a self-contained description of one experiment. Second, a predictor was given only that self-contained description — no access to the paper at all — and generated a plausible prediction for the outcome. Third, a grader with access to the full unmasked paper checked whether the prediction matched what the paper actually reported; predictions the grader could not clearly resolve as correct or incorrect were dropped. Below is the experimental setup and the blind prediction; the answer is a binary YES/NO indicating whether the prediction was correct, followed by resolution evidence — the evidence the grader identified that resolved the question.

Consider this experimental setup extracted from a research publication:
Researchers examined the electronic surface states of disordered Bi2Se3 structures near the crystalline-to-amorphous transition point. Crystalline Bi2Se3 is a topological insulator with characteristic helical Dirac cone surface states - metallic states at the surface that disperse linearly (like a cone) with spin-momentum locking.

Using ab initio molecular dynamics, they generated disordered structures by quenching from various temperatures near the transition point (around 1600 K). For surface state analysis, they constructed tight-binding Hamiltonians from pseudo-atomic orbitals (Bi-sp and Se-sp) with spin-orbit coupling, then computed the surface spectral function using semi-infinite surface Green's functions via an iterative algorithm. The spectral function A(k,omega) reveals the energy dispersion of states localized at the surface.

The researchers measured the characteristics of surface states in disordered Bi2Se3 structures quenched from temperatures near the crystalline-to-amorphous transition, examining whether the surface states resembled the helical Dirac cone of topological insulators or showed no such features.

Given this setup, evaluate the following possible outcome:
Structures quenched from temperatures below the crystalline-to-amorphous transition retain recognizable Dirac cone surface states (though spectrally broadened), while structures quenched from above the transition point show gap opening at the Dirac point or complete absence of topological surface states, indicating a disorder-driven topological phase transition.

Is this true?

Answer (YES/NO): YES